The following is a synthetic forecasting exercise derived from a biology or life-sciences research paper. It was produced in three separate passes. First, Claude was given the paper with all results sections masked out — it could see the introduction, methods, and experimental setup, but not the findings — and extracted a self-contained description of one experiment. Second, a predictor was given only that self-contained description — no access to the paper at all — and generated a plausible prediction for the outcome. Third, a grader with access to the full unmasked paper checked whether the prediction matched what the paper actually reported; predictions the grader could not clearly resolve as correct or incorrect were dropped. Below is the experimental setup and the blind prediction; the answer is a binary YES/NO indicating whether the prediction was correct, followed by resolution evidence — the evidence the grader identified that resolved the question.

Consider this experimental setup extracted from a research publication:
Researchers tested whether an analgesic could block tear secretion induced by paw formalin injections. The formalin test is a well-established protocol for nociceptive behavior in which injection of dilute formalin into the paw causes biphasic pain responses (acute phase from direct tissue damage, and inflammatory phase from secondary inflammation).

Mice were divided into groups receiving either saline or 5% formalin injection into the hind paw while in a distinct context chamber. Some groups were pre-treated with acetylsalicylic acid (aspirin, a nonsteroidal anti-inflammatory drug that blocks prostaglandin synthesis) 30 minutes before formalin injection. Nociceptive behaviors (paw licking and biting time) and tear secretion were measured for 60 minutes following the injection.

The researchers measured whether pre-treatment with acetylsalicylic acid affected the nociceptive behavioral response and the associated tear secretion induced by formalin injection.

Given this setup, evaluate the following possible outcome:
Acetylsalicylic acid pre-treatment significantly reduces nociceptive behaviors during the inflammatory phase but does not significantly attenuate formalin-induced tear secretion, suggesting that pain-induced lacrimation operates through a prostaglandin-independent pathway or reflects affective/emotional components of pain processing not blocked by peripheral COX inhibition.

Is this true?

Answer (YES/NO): NO